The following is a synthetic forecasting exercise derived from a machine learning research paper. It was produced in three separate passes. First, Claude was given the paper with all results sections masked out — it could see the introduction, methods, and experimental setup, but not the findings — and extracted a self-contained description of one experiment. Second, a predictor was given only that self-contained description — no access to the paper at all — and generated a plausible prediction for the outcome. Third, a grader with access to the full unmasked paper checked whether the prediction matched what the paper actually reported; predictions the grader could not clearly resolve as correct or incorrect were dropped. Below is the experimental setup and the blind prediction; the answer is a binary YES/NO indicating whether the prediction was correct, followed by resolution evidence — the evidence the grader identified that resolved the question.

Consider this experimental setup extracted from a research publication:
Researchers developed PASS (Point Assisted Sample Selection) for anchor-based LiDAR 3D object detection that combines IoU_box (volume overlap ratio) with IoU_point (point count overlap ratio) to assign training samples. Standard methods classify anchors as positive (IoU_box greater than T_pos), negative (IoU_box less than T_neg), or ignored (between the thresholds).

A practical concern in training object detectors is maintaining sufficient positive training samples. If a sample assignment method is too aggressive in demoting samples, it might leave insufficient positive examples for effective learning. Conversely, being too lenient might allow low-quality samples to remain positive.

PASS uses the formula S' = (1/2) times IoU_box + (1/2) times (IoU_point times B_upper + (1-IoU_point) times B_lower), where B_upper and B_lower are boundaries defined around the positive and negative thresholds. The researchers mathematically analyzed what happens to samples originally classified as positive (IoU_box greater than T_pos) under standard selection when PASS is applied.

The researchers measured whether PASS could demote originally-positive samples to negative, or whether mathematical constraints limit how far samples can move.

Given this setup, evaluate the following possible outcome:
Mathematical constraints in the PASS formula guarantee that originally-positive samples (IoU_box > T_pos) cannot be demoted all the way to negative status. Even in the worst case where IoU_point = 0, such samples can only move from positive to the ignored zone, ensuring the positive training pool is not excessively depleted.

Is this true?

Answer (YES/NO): YES